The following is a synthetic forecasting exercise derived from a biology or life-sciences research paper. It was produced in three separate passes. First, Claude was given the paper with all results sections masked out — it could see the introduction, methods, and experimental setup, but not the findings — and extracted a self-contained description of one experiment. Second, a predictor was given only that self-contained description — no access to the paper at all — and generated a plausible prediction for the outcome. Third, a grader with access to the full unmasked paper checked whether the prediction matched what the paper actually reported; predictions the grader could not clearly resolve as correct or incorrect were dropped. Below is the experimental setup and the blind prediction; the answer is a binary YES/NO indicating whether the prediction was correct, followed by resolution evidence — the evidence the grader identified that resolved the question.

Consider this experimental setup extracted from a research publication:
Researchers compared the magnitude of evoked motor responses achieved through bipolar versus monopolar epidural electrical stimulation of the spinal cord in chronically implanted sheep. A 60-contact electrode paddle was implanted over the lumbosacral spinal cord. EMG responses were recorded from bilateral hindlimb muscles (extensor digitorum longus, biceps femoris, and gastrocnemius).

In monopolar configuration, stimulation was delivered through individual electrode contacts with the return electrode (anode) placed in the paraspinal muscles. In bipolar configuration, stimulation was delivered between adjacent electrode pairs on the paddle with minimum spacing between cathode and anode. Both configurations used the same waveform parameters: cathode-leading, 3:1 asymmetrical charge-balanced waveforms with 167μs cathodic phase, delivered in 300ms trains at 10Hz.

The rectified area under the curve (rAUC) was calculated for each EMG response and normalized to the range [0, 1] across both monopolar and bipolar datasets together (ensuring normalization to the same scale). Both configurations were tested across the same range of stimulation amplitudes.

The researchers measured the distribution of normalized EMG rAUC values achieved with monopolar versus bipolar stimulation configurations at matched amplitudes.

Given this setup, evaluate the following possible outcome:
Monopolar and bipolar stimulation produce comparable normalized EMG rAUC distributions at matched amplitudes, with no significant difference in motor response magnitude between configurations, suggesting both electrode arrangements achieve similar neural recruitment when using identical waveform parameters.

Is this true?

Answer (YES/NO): NO